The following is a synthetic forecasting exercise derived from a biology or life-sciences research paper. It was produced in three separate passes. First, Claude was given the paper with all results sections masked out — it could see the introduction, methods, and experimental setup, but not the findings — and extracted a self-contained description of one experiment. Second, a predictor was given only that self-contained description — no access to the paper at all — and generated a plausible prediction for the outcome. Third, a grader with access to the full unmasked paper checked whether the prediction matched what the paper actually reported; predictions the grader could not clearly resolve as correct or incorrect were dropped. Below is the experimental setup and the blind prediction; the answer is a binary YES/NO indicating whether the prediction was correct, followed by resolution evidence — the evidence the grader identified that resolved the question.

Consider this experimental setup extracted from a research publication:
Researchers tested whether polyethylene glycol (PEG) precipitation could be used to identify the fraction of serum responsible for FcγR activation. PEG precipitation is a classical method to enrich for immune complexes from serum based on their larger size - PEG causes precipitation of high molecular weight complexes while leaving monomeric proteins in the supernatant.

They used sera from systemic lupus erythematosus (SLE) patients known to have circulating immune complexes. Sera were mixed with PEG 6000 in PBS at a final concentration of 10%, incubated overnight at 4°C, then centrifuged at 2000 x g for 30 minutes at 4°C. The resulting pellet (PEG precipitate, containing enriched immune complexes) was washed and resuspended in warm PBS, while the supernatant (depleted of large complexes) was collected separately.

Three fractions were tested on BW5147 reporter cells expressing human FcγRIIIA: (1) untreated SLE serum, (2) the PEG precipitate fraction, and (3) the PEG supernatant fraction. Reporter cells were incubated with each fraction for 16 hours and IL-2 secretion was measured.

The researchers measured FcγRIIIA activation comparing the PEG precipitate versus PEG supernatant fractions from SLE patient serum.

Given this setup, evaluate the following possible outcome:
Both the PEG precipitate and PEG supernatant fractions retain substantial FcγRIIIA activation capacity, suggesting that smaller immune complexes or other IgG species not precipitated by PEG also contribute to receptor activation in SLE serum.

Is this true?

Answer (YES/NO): NO